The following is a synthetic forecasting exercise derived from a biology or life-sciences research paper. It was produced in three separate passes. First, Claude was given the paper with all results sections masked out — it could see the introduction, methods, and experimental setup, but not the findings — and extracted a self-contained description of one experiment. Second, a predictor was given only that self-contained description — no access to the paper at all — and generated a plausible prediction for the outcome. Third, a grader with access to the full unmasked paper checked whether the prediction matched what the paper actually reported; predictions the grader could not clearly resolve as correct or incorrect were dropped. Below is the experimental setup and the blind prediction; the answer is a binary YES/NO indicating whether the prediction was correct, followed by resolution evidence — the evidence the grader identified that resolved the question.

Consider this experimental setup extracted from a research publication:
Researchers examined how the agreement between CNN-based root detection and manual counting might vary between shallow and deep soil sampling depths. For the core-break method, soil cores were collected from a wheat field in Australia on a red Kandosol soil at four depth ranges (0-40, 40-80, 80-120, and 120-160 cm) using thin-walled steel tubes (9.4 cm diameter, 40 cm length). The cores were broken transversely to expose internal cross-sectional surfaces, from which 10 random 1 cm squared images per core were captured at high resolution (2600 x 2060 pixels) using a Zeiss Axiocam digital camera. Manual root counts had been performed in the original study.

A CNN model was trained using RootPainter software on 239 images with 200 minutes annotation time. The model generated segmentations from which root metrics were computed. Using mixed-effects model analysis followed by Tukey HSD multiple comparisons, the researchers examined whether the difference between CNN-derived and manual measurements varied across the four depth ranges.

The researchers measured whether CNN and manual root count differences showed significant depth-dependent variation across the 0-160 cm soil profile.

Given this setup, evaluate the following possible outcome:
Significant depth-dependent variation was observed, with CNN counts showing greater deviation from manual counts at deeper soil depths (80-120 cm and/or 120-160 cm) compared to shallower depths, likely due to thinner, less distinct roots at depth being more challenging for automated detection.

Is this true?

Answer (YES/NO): NO